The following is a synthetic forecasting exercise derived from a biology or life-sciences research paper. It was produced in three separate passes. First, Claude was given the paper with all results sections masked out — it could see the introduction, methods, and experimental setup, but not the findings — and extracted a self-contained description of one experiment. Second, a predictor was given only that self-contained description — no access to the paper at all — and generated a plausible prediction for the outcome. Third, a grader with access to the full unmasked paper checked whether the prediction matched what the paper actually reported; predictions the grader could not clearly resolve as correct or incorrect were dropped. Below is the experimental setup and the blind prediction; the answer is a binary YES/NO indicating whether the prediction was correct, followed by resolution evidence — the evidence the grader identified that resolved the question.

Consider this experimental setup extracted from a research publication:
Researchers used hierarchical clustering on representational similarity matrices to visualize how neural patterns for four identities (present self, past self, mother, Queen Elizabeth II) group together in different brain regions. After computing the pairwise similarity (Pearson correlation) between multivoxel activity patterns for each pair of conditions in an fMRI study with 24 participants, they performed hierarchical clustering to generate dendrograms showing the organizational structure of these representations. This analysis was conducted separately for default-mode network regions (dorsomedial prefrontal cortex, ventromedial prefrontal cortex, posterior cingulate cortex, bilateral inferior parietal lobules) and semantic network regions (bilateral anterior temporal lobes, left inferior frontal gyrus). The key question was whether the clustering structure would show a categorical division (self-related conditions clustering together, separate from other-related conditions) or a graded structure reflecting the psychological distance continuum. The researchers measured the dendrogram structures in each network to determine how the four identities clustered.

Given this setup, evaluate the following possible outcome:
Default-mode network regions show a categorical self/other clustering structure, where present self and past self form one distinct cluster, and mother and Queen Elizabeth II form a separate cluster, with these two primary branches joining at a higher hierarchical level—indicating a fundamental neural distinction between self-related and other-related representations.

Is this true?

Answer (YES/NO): YES